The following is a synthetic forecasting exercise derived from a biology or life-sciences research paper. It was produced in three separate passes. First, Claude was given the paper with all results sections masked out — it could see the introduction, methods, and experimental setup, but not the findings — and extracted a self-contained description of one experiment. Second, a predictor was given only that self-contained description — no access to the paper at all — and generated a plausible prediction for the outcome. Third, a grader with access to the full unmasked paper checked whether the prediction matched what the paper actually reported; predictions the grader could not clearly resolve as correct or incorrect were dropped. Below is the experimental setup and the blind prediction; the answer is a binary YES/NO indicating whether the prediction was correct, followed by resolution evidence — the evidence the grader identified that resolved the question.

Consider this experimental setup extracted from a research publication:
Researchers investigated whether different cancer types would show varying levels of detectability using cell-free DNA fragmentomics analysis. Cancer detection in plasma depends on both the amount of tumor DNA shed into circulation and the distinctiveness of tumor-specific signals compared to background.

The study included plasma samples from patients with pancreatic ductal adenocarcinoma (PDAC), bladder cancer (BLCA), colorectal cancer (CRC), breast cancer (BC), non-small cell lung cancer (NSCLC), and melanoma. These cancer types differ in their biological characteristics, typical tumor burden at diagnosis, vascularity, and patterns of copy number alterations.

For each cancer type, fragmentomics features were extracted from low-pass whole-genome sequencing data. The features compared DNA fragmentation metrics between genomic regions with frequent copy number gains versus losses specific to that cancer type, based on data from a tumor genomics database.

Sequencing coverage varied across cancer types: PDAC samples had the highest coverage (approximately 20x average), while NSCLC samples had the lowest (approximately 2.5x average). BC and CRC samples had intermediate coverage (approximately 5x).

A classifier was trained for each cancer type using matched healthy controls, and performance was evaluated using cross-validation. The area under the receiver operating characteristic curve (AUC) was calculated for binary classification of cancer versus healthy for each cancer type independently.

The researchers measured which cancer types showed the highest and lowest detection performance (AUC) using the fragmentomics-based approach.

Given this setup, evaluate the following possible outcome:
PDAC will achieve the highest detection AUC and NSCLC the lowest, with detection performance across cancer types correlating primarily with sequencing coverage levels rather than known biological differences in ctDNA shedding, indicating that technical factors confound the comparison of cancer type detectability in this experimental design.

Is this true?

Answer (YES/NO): NO